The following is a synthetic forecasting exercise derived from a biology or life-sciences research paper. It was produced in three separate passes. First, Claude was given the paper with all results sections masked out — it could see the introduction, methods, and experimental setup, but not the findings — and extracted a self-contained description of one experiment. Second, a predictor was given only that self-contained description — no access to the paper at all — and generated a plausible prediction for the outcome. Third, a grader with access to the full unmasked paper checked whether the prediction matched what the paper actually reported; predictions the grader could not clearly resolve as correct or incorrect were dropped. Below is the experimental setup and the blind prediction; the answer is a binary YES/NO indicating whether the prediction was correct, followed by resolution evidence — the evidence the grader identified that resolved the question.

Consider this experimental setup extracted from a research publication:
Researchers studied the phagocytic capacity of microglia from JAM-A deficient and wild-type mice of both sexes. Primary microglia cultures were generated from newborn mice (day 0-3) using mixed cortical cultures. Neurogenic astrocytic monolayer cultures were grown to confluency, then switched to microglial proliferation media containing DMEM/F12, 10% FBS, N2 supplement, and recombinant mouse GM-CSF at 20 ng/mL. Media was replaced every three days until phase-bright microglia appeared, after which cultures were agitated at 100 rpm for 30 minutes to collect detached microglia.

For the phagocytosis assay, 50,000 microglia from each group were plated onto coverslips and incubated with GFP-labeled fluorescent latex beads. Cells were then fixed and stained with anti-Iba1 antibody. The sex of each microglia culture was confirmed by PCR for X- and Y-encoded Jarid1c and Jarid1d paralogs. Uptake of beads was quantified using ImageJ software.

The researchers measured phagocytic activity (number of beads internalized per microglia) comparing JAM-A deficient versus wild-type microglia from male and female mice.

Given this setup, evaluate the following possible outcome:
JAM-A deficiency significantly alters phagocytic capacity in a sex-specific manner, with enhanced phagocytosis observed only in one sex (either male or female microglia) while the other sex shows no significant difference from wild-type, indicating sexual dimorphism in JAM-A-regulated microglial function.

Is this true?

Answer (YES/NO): YES